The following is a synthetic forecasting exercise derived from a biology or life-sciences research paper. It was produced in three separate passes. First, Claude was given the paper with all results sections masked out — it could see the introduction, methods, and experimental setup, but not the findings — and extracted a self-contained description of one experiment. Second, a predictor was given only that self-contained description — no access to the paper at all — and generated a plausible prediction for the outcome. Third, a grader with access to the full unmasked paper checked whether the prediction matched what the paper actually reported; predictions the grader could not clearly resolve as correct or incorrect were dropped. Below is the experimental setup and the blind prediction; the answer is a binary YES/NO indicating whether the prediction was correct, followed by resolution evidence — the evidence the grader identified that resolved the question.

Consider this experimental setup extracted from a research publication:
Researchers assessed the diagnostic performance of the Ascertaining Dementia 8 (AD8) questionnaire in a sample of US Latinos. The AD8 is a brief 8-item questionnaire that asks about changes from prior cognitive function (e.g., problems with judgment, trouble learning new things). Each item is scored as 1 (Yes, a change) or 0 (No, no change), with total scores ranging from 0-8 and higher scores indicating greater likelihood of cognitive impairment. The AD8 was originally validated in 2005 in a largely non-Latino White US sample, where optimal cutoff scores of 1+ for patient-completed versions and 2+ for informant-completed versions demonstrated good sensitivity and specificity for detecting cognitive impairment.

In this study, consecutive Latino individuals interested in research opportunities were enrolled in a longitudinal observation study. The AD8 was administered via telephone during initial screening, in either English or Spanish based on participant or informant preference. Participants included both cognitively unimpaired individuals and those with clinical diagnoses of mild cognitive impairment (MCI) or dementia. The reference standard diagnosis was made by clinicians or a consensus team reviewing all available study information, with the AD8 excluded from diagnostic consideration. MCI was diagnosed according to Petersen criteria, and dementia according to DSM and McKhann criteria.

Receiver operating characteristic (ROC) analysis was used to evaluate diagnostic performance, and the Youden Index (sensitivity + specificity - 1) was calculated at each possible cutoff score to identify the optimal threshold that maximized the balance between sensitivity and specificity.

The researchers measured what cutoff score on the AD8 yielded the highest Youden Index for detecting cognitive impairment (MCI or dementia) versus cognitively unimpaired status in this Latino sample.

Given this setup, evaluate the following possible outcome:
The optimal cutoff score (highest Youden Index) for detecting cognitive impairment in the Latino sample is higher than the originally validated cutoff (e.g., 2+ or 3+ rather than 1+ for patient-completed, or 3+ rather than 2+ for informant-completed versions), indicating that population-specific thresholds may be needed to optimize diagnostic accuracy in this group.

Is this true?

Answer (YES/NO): YES